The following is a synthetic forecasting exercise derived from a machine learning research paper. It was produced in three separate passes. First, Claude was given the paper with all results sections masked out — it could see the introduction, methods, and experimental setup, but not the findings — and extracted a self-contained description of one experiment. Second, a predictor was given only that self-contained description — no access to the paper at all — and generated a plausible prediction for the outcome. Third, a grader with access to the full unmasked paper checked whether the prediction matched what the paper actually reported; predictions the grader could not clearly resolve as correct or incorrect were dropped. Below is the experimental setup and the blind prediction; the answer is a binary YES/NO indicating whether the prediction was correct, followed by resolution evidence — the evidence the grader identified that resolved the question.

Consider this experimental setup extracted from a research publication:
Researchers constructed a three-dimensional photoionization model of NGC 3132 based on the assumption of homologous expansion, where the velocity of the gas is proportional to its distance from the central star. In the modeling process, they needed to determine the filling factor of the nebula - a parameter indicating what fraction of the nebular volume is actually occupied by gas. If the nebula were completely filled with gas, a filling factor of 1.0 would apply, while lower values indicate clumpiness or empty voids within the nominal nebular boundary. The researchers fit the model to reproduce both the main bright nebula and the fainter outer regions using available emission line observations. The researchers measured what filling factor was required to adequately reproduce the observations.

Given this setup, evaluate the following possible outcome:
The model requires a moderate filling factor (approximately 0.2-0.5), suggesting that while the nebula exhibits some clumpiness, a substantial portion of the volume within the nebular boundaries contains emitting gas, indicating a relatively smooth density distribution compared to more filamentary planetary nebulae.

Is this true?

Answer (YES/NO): NO